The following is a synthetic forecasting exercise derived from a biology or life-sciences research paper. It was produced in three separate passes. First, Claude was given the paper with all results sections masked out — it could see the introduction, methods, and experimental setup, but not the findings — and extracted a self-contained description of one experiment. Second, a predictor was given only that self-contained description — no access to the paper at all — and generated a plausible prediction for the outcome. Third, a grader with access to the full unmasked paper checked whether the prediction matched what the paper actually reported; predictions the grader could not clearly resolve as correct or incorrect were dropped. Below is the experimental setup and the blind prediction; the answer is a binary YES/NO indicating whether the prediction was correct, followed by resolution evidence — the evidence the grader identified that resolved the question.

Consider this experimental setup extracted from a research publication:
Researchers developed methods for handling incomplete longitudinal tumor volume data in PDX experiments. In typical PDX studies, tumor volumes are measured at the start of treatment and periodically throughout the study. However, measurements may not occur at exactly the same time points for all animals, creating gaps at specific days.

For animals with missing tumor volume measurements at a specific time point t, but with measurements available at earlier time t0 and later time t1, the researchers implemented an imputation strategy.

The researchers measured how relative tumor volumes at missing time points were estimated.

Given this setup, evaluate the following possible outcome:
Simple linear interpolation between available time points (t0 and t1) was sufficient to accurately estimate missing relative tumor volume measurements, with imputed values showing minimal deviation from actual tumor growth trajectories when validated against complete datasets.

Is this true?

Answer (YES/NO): NO